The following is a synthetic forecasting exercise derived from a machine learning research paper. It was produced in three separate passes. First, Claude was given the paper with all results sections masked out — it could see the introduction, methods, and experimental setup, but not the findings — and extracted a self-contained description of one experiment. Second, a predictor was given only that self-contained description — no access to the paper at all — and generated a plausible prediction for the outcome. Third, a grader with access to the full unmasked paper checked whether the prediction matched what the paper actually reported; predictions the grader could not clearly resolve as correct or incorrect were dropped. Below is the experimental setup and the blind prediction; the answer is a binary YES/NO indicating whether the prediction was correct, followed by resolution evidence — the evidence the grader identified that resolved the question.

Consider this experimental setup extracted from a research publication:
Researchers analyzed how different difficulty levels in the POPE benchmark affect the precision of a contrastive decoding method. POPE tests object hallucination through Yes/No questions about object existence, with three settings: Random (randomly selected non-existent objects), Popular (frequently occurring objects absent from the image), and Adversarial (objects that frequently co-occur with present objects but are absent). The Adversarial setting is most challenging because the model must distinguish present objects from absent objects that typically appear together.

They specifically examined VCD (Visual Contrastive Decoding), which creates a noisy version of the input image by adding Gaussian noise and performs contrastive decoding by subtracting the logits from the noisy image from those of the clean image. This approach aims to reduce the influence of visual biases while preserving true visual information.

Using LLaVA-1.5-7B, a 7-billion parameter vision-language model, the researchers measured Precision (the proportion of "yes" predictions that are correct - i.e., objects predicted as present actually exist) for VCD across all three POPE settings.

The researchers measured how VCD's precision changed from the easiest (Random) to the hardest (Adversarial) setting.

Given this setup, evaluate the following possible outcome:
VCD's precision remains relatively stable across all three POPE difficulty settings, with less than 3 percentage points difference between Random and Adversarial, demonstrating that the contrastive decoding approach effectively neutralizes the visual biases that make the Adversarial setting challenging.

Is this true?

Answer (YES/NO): NO